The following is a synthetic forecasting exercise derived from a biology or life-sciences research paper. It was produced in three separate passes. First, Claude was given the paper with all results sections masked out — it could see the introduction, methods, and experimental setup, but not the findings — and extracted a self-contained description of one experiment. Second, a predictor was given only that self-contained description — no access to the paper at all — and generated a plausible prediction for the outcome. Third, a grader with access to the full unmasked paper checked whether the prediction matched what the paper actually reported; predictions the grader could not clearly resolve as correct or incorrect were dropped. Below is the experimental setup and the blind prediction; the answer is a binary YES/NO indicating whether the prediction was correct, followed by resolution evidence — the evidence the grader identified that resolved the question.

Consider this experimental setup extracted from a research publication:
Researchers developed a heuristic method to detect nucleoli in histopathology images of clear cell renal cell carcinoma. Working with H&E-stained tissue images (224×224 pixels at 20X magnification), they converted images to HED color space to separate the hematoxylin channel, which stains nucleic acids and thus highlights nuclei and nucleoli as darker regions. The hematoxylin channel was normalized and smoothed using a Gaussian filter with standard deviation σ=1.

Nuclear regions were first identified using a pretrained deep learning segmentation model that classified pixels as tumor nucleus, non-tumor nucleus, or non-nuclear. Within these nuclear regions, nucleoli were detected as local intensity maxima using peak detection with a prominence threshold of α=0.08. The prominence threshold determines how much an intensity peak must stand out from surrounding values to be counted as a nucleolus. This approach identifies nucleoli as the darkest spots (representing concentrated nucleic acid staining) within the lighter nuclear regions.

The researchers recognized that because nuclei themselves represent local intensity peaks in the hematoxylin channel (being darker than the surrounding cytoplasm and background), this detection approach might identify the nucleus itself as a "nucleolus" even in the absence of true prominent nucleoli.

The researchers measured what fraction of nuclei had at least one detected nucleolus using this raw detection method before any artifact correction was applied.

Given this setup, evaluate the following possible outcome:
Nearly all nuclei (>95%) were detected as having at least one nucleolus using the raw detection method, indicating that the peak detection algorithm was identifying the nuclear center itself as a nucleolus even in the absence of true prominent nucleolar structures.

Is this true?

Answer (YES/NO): YES